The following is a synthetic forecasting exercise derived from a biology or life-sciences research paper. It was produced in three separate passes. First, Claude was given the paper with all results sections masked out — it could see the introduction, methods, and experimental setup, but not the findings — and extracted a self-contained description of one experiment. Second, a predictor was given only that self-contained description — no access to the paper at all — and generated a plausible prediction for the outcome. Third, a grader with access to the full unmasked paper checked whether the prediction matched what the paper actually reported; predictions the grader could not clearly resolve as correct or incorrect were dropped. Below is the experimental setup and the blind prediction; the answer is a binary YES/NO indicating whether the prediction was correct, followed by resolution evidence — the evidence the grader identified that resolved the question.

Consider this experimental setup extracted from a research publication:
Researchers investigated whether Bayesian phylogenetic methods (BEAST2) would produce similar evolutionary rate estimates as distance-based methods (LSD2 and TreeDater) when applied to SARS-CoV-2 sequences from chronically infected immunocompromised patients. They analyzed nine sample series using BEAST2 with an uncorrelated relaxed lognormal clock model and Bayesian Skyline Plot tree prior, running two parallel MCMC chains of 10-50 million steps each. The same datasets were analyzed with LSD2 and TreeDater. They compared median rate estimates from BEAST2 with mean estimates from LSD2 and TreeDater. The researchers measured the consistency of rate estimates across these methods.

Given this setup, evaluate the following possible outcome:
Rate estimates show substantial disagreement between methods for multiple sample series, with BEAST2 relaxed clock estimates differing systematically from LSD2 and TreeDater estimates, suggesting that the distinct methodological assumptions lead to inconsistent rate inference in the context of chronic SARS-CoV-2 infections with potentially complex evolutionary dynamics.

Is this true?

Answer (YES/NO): YES